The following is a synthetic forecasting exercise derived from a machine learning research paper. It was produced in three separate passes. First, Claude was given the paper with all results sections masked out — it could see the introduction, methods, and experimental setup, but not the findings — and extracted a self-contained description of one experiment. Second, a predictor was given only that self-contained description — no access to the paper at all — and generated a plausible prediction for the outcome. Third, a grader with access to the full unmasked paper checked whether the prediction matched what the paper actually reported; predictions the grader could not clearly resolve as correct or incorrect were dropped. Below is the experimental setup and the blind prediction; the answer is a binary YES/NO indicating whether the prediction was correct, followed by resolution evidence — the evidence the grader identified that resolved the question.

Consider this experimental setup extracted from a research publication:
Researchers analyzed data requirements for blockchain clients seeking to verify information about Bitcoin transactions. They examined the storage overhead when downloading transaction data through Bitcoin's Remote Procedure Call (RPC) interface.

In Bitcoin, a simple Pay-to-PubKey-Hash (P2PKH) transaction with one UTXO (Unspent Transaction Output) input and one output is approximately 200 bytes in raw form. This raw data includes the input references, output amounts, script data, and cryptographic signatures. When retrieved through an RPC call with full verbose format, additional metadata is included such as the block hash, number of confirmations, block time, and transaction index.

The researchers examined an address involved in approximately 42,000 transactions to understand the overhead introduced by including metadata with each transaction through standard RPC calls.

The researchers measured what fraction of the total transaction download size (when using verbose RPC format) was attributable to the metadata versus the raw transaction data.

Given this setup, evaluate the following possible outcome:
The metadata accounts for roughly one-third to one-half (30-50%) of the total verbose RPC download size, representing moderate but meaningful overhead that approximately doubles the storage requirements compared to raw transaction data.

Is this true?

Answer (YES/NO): NO